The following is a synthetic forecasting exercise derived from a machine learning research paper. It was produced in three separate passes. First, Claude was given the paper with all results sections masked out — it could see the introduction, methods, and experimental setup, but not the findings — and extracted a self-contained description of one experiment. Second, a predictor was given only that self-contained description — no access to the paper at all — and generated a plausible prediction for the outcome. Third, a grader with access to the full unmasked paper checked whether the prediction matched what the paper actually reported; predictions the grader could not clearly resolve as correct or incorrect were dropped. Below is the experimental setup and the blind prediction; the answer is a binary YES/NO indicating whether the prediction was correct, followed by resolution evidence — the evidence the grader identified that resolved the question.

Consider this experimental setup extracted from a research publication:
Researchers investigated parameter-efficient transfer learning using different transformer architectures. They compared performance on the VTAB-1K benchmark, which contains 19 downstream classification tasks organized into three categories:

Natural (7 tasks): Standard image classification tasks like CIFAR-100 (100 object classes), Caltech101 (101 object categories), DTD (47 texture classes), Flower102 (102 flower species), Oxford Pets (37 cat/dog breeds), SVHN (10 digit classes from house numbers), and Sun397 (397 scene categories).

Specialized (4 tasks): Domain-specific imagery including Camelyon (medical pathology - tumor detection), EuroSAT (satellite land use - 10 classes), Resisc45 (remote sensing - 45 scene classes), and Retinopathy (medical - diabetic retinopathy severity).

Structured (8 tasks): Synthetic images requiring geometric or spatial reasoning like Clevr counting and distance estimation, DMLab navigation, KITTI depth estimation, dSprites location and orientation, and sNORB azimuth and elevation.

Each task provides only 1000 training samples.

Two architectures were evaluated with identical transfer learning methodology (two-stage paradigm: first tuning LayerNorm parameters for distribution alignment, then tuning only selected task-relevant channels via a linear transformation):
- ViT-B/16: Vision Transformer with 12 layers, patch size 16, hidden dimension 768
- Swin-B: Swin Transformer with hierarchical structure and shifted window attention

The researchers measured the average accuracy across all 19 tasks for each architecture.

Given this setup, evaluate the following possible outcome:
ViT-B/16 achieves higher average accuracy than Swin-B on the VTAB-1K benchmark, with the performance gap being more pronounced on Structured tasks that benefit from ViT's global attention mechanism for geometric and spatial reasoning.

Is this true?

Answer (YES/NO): YES